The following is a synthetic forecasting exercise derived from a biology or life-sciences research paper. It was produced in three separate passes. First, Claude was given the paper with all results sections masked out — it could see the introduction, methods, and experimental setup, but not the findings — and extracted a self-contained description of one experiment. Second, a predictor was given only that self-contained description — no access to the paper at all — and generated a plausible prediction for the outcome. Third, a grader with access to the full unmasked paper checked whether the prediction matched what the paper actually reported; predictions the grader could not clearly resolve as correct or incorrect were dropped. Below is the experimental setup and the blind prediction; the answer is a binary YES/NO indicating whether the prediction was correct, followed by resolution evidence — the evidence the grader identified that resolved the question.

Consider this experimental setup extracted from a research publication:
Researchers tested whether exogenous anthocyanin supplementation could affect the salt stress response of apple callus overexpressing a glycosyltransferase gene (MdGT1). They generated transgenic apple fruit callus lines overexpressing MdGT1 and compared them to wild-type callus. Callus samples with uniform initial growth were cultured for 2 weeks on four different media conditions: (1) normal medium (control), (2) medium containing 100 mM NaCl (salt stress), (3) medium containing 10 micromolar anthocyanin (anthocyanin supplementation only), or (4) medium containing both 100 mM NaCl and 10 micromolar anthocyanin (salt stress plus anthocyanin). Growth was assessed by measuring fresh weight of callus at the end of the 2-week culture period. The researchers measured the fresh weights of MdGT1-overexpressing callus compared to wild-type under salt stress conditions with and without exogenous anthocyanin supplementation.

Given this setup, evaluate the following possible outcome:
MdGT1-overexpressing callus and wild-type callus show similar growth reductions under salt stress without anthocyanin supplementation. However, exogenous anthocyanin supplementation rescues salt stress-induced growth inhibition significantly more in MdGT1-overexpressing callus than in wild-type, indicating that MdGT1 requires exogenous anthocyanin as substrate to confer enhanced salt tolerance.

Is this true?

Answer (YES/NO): NO